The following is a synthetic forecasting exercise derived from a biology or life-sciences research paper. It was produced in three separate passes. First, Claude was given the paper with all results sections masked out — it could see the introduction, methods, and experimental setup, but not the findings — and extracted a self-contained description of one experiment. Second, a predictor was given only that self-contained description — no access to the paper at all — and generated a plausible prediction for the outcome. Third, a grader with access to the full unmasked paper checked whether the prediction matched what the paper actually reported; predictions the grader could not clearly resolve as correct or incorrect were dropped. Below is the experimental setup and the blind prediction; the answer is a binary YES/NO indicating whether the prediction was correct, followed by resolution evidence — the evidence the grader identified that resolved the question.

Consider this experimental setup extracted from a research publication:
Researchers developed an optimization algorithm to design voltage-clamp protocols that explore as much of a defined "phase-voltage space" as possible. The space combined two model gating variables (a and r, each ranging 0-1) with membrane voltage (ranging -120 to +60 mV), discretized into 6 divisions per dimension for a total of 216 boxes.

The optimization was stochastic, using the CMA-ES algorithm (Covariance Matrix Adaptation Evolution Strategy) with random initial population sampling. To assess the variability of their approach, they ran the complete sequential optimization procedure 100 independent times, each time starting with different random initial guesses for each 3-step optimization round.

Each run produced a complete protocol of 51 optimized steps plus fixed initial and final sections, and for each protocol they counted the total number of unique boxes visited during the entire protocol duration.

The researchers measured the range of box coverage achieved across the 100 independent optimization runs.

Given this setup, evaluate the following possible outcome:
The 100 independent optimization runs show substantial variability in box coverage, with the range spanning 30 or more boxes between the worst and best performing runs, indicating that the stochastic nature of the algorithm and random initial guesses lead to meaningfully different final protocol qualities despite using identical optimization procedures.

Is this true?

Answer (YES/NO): NO